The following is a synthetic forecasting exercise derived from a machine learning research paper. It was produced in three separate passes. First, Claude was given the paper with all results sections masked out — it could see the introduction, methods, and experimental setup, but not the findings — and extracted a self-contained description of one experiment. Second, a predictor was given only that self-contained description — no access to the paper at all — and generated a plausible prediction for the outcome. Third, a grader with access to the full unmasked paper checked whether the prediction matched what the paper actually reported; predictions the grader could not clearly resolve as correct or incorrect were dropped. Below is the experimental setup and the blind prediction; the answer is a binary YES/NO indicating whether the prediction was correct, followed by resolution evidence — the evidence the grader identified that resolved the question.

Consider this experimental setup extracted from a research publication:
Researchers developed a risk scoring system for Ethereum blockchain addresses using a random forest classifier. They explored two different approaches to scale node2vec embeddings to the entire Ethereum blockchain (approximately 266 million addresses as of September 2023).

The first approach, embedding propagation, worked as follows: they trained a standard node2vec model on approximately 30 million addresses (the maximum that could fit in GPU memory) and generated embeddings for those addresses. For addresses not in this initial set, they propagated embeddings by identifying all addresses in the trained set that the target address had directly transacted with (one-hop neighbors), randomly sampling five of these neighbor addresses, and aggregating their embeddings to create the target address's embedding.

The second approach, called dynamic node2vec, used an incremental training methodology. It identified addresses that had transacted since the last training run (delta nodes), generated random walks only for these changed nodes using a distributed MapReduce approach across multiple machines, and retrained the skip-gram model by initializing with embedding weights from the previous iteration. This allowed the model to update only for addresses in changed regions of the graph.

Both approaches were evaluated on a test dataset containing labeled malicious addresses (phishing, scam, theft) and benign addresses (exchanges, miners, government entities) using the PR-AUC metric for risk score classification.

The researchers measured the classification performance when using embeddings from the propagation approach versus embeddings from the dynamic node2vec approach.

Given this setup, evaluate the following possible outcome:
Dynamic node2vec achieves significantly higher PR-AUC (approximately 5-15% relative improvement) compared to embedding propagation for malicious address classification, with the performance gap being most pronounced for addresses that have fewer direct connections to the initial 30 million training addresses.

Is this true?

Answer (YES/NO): NO